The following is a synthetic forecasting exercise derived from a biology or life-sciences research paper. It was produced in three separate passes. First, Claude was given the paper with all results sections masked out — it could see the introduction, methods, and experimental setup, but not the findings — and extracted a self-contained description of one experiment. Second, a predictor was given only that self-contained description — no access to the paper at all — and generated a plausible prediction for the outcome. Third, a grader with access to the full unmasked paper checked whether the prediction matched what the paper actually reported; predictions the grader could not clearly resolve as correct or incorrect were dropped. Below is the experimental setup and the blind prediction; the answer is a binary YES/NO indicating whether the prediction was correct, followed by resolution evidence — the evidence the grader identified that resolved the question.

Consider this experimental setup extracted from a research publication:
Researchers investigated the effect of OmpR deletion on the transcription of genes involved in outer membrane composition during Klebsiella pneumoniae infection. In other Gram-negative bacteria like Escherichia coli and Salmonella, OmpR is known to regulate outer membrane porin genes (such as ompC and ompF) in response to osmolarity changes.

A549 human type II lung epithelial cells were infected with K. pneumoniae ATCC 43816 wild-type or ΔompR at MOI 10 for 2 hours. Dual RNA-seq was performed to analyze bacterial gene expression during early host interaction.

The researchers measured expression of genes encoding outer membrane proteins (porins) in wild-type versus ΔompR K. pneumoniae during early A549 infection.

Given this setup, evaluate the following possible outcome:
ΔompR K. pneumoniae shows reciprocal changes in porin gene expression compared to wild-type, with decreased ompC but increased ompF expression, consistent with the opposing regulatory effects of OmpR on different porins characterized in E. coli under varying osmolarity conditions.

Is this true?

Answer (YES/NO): NO